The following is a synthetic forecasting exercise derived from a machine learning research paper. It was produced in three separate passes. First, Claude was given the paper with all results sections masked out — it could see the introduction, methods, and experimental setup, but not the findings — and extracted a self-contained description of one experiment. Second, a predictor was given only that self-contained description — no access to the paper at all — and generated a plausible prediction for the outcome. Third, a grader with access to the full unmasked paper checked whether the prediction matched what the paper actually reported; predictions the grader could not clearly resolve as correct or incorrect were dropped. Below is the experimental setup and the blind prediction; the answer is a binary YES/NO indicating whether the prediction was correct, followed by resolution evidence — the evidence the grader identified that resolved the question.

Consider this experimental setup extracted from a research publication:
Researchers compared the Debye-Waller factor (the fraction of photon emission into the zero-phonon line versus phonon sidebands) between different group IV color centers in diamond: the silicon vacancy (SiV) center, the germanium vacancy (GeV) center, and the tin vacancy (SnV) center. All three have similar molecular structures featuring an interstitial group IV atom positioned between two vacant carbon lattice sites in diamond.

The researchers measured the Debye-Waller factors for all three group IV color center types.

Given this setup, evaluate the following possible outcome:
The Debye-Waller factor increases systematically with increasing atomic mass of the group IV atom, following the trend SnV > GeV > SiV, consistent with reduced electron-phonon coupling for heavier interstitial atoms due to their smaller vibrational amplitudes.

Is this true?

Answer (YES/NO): NO